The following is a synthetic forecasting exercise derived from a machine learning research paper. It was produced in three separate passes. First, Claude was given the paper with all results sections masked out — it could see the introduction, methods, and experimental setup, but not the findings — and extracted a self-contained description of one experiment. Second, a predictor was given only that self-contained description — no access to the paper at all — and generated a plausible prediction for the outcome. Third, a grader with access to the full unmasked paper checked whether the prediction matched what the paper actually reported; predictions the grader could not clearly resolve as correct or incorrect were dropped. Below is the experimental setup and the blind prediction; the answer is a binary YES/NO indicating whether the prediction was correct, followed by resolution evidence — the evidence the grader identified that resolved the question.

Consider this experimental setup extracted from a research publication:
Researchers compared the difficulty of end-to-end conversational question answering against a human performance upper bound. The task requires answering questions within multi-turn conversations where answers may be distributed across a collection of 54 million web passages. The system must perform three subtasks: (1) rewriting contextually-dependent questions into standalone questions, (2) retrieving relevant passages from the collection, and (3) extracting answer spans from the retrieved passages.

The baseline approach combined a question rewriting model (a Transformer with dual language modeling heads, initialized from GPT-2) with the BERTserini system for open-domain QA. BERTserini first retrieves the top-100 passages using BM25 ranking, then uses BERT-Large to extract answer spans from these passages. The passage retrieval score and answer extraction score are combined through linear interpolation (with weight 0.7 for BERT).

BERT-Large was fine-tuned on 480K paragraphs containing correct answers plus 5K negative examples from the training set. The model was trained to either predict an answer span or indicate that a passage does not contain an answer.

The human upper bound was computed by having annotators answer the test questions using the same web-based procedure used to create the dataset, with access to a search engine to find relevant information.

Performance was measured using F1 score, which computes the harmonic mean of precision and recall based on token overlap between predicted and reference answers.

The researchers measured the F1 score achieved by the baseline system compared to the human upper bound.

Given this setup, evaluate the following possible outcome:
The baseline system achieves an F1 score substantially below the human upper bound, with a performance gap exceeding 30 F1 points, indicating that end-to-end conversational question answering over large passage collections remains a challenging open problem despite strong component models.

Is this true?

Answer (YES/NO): YES